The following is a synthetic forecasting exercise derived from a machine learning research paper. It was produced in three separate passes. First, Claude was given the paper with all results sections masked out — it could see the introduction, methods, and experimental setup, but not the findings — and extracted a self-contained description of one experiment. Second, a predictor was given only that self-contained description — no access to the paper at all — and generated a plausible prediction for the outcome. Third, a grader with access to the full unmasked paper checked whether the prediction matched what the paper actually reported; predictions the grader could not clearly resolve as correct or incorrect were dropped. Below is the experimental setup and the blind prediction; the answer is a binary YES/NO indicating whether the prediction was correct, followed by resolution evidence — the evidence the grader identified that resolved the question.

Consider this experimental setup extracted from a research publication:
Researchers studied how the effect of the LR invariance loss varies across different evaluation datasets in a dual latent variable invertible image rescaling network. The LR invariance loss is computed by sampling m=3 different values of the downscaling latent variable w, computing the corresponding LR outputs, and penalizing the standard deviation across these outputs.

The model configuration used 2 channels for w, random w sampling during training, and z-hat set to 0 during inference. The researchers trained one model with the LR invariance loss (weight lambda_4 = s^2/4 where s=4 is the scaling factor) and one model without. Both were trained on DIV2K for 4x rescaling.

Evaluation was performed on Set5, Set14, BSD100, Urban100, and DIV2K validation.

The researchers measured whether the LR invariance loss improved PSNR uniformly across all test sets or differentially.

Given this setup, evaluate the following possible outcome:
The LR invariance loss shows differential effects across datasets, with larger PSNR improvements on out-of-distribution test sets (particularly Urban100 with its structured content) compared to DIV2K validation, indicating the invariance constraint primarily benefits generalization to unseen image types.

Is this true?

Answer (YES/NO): NO